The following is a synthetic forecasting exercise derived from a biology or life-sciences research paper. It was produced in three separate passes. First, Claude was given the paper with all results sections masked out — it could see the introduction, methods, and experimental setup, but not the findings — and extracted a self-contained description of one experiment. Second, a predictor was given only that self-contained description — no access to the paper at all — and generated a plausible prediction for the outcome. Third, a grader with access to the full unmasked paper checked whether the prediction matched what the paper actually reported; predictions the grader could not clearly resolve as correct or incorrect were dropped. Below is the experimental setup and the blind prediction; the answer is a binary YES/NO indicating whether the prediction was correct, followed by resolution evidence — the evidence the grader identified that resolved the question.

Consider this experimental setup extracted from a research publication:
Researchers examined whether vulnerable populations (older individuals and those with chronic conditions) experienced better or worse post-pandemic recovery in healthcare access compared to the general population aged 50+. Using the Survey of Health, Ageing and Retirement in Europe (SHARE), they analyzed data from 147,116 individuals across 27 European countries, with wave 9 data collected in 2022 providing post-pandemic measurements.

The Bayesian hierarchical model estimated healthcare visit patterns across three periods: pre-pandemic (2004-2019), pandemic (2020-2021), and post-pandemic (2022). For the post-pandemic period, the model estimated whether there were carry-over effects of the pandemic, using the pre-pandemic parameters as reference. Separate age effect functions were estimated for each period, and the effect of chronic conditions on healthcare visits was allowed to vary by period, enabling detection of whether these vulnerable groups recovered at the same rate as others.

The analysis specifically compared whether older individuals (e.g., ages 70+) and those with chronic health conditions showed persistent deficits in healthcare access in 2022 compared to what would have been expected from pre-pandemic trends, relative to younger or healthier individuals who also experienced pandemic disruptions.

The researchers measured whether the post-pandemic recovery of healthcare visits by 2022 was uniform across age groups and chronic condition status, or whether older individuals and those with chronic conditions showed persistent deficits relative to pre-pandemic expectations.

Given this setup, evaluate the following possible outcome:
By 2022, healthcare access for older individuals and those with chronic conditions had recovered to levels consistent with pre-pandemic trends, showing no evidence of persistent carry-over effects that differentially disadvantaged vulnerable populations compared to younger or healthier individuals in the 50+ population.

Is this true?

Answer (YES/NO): NO